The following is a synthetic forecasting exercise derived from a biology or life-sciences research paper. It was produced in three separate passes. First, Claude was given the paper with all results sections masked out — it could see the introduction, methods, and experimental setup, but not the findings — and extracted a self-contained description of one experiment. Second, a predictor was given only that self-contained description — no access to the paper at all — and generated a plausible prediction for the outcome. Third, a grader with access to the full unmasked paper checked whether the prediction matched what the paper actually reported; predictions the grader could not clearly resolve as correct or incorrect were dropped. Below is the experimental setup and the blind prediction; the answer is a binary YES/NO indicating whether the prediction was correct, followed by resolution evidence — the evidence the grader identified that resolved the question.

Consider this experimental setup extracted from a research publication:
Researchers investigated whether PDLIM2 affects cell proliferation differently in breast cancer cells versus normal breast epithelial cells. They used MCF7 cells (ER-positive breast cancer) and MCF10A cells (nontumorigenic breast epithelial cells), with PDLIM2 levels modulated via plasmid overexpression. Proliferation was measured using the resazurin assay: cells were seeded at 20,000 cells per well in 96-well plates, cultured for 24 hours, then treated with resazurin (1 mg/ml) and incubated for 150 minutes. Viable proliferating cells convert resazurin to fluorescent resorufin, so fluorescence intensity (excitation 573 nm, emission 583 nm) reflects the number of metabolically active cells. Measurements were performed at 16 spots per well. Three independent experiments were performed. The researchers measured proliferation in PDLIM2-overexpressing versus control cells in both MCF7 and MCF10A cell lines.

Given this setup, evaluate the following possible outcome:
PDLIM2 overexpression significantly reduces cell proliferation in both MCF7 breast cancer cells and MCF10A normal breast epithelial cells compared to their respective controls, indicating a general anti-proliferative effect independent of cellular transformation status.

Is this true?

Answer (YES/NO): NO